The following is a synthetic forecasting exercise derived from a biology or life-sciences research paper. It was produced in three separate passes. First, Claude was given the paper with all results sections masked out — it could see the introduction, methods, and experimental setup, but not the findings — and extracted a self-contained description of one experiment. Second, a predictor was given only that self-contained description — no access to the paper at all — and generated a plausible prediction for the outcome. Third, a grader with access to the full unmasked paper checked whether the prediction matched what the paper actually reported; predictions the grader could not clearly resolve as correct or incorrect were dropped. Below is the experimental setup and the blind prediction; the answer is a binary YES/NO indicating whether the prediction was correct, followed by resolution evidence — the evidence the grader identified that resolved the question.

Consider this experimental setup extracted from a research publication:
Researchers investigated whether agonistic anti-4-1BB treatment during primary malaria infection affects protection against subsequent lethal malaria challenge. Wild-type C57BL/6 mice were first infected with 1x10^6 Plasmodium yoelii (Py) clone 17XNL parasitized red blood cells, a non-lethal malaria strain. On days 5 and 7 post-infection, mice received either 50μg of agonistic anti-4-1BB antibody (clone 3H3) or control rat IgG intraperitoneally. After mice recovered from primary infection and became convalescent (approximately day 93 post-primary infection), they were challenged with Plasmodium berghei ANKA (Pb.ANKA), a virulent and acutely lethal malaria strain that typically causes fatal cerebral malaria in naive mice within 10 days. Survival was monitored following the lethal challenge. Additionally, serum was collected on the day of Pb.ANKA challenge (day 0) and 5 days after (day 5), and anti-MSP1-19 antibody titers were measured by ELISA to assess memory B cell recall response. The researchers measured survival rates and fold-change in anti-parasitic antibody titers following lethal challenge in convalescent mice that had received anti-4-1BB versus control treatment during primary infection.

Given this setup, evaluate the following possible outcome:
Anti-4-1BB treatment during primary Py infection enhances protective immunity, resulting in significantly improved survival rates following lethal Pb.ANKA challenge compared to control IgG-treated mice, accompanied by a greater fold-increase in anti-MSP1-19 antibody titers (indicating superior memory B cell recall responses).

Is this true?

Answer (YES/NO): YES